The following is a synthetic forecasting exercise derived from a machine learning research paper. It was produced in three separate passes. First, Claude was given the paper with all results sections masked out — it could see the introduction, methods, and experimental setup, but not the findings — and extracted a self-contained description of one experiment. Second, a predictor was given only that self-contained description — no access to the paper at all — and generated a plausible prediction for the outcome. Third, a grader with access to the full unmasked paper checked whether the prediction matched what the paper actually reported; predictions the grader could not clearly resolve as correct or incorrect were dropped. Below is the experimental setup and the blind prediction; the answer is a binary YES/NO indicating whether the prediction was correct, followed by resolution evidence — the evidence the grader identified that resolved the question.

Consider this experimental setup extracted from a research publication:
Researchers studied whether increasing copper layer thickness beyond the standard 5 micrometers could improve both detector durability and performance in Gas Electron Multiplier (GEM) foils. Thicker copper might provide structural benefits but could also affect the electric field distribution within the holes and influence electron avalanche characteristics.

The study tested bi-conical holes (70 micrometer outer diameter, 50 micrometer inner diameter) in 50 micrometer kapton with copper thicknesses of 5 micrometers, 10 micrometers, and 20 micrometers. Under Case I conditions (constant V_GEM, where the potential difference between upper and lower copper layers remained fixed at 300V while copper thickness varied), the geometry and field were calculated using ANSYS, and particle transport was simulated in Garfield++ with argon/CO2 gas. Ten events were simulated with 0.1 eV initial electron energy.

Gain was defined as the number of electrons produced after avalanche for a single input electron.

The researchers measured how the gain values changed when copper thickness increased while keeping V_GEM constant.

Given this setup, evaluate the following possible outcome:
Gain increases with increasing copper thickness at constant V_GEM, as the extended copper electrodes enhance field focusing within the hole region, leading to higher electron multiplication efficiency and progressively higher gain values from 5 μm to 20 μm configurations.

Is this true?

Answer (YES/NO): NO